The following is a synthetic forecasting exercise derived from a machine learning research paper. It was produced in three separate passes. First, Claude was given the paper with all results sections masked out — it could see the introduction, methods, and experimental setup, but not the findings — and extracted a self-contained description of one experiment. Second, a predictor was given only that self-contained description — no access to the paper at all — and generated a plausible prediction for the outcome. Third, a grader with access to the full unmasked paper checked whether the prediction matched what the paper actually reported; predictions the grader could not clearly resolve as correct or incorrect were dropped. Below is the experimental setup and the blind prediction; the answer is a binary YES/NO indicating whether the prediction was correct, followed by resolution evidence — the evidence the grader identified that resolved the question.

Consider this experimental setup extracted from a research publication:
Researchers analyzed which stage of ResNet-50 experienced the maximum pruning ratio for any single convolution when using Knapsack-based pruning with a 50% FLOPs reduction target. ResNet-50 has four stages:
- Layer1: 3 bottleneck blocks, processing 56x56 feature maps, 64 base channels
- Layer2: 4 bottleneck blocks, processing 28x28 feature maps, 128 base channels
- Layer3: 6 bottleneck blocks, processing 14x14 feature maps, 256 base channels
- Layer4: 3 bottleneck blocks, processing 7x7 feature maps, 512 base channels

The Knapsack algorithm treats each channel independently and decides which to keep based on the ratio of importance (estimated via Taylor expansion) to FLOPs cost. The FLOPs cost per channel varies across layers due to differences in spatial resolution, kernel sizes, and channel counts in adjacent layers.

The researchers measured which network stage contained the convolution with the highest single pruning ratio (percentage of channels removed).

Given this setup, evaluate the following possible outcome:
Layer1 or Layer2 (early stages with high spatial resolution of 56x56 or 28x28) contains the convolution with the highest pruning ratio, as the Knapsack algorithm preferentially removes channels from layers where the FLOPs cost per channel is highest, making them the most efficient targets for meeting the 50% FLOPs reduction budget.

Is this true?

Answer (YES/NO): YES